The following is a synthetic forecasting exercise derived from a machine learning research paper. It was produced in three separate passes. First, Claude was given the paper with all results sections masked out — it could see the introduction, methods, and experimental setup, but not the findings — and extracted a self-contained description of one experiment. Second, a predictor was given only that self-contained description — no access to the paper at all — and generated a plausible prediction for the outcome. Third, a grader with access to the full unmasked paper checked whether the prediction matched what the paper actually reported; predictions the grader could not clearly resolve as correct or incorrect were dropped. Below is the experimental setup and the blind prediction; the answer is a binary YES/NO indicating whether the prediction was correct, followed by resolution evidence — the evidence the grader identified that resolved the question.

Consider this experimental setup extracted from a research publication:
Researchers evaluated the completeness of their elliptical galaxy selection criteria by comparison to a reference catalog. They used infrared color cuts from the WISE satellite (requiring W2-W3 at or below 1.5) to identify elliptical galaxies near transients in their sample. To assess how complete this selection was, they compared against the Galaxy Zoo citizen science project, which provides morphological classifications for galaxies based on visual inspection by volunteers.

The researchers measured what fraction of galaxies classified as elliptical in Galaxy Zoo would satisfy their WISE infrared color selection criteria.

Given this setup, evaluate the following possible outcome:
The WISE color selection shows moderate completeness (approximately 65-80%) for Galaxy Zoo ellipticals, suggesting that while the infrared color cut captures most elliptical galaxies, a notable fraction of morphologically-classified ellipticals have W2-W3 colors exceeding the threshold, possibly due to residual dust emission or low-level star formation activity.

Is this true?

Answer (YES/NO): YES